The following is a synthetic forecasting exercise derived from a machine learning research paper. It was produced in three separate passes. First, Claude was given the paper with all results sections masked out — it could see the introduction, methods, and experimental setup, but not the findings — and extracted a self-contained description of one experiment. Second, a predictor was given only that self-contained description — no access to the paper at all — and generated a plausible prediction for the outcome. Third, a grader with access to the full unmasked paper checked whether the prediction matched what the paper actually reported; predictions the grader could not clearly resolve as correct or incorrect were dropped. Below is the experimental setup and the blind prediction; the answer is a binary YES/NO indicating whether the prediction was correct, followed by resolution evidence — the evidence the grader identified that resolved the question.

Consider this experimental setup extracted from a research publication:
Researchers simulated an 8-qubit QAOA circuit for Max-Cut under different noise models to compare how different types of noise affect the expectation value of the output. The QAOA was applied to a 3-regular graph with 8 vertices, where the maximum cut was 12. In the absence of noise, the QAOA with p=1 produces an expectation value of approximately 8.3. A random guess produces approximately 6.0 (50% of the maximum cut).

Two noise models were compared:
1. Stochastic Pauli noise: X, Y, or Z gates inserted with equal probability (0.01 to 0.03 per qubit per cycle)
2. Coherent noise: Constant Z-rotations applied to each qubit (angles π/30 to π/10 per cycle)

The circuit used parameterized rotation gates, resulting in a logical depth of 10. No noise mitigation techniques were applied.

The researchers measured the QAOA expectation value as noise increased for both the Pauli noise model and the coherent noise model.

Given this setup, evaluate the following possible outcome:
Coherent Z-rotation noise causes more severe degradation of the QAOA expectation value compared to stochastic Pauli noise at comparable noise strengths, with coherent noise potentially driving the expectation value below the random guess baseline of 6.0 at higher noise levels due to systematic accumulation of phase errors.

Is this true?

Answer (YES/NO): NO